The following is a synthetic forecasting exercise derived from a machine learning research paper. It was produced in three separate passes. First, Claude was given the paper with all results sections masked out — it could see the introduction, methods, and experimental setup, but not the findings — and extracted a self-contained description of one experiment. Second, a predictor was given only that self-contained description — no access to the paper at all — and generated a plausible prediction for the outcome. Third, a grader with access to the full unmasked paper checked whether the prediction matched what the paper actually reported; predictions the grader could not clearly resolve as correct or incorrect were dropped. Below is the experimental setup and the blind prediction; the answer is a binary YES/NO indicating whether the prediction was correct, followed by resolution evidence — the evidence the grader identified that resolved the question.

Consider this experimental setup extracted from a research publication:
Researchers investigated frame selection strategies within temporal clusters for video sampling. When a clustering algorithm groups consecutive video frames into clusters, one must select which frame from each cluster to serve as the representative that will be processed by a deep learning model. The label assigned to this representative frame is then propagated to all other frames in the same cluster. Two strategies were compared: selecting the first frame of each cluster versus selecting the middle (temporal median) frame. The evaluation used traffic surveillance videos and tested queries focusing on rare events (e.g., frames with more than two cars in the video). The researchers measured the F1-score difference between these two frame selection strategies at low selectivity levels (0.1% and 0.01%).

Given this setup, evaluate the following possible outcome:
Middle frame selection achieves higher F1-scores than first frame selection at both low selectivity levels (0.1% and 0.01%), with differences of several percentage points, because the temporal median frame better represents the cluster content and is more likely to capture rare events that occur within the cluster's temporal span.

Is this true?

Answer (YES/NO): NO